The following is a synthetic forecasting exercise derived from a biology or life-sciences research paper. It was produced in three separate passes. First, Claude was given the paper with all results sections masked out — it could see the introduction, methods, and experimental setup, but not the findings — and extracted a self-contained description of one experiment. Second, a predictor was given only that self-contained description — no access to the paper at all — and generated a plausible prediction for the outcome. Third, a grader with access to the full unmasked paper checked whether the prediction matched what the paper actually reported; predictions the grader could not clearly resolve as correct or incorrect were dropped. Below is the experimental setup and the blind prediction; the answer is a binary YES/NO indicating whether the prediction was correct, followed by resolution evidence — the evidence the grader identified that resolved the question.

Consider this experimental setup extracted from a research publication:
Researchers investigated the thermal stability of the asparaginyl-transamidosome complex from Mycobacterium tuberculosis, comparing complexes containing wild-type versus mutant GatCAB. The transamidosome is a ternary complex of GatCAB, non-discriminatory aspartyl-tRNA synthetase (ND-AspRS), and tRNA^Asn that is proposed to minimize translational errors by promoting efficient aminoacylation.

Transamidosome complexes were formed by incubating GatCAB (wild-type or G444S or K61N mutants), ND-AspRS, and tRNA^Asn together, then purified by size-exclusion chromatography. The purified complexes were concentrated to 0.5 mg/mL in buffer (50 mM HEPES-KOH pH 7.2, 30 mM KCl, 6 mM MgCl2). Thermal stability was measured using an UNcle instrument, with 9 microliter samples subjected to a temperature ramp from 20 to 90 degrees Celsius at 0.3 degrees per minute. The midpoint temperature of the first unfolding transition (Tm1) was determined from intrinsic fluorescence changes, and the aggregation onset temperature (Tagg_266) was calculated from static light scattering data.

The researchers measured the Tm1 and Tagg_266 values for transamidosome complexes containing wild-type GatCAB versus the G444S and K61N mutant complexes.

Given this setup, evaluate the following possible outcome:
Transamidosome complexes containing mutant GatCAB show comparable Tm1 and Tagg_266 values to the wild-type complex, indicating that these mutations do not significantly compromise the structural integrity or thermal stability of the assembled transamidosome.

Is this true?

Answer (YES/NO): NO